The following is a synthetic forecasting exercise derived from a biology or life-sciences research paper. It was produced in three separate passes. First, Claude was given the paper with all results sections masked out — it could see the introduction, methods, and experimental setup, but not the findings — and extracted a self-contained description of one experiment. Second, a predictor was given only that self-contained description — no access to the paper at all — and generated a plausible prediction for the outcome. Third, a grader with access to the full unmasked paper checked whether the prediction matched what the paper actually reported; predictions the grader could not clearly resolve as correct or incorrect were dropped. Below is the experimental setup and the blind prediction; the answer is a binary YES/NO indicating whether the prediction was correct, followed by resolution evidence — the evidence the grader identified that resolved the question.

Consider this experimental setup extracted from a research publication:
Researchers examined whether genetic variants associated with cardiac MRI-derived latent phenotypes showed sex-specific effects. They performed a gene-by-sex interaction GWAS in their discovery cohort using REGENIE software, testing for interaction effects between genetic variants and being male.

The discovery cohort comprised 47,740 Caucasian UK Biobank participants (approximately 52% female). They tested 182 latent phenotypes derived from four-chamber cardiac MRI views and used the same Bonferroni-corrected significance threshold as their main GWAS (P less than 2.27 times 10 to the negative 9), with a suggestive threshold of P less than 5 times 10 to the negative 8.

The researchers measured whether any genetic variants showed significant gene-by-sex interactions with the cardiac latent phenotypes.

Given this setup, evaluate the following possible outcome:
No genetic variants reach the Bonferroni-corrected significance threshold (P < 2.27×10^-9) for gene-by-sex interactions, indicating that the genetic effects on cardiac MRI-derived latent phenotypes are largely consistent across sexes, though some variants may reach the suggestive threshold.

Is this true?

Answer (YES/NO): NO